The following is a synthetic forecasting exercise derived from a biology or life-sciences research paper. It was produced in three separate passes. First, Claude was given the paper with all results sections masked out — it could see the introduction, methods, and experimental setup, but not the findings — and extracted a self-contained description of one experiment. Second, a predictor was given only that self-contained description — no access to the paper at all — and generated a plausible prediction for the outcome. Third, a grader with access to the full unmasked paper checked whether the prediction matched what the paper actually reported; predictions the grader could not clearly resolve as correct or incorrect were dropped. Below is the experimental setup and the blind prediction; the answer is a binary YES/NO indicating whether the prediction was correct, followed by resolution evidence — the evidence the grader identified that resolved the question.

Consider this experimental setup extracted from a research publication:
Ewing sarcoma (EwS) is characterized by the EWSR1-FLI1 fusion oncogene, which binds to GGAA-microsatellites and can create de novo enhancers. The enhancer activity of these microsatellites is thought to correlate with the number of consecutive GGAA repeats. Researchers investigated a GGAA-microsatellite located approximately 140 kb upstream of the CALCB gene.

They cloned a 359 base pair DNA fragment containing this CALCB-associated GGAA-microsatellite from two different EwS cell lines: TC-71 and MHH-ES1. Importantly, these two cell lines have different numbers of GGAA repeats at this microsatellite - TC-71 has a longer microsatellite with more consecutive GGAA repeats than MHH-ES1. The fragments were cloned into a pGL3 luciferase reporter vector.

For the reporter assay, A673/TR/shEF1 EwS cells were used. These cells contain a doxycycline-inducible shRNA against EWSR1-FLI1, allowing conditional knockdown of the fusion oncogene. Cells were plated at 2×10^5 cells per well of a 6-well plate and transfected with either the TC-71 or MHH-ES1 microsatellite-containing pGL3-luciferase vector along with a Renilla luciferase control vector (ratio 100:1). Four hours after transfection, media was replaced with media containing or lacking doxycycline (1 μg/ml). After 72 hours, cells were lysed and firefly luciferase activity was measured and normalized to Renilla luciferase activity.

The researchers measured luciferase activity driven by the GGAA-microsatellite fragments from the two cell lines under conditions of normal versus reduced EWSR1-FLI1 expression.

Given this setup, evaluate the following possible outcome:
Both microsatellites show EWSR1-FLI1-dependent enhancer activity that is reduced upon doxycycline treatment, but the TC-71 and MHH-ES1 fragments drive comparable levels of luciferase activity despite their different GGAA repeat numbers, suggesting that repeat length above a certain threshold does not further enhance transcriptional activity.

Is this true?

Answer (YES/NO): NO